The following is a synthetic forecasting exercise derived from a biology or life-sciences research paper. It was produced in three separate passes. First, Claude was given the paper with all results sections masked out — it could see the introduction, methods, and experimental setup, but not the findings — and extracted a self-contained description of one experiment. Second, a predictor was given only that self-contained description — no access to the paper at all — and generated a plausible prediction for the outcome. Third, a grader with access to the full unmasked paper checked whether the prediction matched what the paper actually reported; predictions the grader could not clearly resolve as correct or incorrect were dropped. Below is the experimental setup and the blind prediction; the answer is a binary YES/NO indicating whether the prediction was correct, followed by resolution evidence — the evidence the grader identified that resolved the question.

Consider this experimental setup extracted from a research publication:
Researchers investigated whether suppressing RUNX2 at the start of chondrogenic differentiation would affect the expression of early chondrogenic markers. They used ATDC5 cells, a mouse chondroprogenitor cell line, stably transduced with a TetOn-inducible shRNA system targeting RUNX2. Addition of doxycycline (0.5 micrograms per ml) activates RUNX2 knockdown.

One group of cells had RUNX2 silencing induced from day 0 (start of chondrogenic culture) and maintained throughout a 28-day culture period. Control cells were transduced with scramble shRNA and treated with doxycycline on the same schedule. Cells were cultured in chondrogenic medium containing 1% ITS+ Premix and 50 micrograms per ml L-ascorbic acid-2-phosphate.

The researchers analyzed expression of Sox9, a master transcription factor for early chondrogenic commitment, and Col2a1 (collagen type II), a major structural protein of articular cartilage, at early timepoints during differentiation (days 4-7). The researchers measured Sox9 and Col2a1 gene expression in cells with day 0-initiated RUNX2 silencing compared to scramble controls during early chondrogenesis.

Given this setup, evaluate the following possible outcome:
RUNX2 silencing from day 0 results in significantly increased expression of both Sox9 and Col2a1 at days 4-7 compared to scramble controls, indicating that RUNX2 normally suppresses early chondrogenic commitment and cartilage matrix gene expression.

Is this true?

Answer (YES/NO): NO